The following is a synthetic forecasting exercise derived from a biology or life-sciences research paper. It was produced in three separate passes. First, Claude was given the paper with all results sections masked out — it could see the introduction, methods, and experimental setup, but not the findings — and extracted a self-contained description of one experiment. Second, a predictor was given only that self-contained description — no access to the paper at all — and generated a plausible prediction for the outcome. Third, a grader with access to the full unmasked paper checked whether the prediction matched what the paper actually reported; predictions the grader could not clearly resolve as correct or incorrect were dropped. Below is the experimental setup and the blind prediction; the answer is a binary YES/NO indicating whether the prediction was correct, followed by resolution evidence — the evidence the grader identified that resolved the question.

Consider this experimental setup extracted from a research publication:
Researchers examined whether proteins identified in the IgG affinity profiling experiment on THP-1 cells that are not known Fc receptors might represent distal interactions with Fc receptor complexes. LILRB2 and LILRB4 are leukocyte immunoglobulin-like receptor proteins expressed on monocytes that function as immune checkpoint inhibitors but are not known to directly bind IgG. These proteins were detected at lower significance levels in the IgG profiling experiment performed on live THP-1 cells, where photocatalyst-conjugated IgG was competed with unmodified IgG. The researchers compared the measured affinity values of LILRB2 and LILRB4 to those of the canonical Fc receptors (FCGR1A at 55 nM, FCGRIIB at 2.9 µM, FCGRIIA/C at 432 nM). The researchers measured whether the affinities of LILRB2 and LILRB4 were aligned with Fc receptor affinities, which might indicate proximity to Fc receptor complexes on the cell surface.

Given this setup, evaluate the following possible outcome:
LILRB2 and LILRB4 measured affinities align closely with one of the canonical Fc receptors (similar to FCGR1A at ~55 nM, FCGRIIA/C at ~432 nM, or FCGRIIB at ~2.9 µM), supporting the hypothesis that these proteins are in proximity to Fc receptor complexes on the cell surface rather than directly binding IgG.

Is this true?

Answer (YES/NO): YES